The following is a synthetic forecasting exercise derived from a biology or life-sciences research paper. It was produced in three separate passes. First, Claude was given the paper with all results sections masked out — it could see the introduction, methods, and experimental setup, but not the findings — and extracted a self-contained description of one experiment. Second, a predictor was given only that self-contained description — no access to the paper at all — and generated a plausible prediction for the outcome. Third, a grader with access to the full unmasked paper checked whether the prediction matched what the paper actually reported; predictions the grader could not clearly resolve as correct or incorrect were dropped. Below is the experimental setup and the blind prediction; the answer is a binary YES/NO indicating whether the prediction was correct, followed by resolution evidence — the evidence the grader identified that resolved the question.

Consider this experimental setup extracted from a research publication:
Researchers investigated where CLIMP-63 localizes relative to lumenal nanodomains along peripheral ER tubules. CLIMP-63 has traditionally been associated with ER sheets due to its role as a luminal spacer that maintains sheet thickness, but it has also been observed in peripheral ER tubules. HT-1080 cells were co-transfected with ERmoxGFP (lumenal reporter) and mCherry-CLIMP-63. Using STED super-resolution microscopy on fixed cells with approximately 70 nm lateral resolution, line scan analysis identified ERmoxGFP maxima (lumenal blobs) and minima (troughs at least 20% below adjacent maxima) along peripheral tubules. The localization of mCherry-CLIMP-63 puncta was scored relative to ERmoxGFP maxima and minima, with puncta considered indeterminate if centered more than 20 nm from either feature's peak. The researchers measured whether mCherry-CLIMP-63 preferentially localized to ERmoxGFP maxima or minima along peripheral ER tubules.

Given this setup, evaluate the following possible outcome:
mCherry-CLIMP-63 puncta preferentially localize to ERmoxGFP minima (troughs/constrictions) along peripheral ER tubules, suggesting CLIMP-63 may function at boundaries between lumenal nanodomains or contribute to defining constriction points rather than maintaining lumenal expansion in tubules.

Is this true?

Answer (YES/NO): NO